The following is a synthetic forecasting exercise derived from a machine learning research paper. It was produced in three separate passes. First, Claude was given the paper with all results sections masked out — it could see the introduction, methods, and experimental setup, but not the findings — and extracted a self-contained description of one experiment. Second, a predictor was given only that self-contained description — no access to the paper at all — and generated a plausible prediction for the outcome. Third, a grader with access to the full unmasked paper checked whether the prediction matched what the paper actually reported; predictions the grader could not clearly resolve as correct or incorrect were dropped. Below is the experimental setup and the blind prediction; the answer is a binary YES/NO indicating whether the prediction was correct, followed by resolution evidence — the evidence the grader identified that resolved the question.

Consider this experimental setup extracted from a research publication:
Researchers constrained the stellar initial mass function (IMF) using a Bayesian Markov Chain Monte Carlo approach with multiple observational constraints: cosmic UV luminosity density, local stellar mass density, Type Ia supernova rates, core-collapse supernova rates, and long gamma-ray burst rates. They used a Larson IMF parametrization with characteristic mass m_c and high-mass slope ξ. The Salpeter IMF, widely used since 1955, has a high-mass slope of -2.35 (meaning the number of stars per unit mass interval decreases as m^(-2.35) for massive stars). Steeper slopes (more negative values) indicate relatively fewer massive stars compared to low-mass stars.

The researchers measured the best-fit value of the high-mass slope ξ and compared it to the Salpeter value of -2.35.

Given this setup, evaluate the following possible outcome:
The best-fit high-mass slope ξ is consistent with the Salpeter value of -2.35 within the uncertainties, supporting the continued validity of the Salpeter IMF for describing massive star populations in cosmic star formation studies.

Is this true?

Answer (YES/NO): YES